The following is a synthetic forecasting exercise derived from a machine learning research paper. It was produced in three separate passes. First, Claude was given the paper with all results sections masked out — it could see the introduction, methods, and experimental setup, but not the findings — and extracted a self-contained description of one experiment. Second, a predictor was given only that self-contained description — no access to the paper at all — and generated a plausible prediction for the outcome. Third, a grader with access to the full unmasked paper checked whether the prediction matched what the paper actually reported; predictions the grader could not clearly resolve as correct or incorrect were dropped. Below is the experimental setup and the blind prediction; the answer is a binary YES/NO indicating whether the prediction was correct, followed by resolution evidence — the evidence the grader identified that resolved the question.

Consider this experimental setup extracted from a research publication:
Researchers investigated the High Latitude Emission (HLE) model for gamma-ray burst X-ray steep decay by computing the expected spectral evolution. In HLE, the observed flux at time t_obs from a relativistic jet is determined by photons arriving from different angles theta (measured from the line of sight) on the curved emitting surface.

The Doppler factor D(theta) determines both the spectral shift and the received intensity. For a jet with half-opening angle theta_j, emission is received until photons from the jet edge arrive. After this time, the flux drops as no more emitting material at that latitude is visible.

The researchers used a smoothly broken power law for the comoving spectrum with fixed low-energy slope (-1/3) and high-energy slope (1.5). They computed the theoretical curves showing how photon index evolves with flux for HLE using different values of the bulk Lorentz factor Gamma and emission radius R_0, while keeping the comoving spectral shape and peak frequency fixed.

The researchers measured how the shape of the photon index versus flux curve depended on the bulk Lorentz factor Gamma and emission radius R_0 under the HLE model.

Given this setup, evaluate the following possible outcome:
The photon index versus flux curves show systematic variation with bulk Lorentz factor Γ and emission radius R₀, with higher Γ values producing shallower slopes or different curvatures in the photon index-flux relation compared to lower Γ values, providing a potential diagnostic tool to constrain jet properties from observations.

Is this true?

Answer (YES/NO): NO